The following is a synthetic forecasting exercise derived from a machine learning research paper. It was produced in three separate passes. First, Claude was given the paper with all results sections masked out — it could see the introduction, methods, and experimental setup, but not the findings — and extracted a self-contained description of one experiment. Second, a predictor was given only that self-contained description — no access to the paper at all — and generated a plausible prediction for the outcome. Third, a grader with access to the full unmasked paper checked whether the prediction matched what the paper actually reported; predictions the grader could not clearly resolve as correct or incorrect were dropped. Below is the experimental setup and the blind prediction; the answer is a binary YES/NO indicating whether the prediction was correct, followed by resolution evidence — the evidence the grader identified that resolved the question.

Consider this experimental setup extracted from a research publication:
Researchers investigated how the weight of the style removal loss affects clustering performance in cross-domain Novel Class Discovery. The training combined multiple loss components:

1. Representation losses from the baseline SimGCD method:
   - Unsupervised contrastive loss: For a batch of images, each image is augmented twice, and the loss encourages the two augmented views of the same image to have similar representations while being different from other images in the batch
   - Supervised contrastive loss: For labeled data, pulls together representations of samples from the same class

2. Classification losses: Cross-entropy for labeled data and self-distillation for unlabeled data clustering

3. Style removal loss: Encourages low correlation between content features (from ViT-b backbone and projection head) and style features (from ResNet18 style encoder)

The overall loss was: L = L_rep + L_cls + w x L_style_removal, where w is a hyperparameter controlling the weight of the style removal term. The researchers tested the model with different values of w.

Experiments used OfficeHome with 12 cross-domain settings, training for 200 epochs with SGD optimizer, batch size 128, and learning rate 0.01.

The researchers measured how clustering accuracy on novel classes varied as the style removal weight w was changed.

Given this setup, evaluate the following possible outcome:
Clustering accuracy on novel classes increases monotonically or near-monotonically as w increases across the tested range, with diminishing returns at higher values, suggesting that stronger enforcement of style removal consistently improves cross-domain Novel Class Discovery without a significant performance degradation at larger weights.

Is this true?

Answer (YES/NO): NO